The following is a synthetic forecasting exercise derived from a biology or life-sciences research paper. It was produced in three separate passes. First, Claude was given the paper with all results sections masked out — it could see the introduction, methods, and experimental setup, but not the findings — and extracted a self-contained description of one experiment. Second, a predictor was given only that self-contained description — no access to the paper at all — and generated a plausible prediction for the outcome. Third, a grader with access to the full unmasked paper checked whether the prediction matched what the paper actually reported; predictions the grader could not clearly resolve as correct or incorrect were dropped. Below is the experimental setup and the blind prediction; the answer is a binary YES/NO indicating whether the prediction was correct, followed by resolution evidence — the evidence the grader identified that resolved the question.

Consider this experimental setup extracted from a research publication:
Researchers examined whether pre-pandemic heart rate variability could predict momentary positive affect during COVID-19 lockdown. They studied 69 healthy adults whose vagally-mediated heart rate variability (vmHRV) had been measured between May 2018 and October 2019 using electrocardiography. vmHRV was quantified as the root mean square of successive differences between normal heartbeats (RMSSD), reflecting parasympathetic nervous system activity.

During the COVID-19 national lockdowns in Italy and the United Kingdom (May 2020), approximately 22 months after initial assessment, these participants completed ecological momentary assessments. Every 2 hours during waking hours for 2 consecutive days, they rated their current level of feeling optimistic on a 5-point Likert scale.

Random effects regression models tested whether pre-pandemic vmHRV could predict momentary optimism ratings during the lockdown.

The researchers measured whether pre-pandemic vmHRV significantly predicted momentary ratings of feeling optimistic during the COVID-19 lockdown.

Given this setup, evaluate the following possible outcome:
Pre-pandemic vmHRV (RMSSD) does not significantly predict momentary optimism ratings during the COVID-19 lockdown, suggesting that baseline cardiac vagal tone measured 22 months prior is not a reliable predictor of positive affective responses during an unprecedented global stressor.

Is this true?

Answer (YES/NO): YES